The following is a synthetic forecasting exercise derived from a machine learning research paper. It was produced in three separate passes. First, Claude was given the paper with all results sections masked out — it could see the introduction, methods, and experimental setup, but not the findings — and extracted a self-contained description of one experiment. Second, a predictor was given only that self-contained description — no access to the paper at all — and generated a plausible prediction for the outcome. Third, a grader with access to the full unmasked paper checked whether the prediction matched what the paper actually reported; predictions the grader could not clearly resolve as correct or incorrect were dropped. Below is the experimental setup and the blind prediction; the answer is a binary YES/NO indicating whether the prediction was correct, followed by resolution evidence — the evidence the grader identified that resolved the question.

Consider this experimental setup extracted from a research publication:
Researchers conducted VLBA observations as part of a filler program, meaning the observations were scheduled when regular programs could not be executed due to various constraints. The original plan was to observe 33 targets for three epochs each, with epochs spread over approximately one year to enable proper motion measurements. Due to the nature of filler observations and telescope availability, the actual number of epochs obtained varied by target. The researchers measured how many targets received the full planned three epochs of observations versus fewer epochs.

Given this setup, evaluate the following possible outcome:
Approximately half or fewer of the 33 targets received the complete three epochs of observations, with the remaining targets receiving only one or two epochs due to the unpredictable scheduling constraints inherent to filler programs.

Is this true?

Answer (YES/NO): YES